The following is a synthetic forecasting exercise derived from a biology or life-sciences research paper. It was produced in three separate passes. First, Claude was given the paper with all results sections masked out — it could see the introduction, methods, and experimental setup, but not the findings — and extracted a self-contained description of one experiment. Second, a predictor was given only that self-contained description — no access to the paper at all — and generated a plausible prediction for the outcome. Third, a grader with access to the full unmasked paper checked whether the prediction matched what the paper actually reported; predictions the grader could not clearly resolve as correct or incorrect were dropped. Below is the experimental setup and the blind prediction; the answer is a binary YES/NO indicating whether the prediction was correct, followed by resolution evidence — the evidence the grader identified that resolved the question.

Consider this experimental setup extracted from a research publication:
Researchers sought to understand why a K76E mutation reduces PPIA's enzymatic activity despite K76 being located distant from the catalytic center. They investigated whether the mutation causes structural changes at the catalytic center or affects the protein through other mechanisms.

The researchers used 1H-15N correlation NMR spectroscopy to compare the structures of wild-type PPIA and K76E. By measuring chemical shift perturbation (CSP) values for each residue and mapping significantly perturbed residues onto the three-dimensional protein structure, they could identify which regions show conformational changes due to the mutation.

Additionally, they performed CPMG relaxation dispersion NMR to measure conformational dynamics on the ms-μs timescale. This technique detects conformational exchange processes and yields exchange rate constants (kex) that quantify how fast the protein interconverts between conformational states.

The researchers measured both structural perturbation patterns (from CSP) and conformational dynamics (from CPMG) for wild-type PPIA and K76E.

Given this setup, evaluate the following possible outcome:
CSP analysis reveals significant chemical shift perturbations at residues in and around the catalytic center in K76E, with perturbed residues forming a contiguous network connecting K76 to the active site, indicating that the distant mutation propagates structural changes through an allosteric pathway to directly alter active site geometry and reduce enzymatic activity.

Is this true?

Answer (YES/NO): NO